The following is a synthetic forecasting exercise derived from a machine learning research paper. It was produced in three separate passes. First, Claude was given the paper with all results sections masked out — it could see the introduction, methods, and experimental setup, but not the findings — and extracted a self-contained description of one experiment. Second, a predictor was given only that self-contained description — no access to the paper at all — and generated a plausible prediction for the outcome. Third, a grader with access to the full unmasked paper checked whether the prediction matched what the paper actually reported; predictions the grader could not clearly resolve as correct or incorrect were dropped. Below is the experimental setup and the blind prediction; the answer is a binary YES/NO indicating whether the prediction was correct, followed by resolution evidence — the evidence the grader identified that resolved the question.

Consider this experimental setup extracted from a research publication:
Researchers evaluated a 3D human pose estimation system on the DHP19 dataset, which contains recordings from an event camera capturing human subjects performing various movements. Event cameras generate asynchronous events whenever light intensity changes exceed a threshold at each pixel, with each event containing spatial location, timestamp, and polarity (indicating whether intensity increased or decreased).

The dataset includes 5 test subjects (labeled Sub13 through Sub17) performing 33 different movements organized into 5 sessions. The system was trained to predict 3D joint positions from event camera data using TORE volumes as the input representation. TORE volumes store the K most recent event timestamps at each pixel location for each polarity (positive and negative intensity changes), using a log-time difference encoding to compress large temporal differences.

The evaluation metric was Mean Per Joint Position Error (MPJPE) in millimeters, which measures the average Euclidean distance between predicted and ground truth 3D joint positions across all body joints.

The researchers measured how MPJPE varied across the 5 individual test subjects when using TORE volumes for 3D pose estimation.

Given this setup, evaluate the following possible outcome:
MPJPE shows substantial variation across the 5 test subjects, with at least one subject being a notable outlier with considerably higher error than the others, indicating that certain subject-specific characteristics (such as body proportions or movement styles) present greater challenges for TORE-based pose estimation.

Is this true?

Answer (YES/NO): NO